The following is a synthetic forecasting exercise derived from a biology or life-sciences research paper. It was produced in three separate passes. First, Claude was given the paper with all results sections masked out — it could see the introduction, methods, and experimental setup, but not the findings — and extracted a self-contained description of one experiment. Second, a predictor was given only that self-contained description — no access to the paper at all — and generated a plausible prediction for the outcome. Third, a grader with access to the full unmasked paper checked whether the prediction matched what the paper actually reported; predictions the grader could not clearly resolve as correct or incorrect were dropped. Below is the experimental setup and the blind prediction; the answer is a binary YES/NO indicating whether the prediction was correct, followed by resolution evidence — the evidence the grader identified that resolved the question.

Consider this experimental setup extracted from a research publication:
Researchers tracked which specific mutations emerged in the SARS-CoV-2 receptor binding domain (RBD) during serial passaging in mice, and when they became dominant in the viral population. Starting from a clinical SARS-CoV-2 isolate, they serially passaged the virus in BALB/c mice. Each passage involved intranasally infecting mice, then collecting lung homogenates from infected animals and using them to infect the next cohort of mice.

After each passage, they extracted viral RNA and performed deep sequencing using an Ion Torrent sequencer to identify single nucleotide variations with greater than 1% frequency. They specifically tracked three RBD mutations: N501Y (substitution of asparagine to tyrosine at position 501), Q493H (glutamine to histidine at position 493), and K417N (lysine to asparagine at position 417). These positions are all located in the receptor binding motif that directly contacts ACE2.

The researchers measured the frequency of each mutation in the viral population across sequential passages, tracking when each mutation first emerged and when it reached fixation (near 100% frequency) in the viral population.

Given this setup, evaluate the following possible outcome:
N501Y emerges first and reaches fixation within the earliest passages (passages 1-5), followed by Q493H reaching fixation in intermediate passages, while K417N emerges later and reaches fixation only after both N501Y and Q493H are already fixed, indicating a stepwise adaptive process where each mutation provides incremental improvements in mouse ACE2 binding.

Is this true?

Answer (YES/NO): NO